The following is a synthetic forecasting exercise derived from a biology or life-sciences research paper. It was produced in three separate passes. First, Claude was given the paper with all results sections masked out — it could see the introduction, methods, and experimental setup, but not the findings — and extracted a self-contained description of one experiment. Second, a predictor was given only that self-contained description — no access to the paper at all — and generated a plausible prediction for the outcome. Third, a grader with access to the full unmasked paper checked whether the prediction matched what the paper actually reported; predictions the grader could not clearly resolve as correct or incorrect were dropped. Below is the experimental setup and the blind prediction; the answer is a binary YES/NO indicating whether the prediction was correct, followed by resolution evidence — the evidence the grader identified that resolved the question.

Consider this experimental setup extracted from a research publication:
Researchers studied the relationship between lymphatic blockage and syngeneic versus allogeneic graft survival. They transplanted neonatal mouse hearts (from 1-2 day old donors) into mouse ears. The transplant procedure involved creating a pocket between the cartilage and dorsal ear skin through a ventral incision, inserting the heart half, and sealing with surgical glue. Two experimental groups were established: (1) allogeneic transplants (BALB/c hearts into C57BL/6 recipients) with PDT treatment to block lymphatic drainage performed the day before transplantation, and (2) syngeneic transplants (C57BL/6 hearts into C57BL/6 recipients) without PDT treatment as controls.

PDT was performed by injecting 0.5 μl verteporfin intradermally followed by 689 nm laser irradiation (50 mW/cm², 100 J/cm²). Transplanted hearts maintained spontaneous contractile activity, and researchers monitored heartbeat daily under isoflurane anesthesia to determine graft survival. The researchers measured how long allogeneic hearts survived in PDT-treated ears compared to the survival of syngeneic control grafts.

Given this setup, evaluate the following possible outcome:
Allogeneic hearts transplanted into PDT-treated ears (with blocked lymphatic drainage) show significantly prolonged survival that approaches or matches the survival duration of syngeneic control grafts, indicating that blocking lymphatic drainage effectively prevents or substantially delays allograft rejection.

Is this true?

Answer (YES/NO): NO